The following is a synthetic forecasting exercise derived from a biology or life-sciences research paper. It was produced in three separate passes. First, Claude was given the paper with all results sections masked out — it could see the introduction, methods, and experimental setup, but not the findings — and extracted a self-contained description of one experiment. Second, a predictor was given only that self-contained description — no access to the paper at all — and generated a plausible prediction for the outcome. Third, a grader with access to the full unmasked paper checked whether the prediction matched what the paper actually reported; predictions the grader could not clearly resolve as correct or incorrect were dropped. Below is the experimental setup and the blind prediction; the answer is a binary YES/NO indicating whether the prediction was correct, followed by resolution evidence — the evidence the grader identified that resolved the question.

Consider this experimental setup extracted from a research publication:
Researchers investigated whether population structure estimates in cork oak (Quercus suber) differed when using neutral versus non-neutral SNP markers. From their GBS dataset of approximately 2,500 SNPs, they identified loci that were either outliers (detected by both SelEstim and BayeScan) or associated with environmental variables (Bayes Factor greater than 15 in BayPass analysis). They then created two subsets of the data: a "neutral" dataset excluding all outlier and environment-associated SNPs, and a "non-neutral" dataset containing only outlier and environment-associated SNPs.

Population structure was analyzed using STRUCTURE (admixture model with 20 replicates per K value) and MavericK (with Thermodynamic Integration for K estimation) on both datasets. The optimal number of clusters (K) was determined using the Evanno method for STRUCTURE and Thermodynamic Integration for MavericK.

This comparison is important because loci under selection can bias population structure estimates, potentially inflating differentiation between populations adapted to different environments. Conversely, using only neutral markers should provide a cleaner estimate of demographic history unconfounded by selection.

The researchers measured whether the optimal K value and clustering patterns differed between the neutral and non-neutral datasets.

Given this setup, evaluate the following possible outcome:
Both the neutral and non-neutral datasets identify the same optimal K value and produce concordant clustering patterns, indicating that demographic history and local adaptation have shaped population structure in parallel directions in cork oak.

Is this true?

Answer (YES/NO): NO